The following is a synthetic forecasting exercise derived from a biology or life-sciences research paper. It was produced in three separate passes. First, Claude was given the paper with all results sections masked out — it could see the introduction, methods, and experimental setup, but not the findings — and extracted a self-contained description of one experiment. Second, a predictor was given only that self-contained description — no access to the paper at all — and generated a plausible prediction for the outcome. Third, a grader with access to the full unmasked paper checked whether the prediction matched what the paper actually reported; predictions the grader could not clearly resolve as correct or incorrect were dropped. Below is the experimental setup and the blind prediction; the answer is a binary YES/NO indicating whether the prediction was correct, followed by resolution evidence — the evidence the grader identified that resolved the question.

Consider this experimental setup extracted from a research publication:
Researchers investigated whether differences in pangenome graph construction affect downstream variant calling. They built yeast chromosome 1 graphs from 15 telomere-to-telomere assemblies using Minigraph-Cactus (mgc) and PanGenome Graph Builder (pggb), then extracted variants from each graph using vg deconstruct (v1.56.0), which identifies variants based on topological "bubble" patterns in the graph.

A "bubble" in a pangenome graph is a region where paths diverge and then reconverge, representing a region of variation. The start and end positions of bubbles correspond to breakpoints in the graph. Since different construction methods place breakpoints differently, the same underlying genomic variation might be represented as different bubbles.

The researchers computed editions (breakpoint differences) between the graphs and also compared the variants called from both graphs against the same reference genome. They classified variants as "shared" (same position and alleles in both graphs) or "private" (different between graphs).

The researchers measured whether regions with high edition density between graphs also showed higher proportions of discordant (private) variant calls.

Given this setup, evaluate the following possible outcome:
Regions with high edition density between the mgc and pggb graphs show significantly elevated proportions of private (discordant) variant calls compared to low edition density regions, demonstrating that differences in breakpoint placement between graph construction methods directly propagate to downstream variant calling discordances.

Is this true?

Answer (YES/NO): YES